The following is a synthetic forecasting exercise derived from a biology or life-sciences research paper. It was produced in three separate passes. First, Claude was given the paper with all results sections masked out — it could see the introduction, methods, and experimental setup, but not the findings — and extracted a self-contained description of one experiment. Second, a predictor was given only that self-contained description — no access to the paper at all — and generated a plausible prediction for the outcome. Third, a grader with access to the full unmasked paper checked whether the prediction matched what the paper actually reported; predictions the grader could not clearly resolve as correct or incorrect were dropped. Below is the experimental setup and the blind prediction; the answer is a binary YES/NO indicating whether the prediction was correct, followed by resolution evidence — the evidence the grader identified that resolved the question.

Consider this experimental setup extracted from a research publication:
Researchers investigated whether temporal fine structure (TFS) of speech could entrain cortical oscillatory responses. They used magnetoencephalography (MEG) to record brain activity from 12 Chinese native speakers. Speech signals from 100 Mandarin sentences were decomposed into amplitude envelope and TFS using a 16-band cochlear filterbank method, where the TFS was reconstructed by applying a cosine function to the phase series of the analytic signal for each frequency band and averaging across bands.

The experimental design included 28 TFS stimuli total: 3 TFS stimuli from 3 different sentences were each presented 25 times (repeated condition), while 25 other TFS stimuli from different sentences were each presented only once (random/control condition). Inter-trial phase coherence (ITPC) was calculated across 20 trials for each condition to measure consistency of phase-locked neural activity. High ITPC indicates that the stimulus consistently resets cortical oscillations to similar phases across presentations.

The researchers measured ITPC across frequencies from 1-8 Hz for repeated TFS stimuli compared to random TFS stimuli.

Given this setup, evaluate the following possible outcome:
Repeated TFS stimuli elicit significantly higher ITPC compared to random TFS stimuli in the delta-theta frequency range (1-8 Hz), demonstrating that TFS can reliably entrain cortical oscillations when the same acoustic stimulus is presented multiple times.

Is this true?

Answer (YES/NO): YES